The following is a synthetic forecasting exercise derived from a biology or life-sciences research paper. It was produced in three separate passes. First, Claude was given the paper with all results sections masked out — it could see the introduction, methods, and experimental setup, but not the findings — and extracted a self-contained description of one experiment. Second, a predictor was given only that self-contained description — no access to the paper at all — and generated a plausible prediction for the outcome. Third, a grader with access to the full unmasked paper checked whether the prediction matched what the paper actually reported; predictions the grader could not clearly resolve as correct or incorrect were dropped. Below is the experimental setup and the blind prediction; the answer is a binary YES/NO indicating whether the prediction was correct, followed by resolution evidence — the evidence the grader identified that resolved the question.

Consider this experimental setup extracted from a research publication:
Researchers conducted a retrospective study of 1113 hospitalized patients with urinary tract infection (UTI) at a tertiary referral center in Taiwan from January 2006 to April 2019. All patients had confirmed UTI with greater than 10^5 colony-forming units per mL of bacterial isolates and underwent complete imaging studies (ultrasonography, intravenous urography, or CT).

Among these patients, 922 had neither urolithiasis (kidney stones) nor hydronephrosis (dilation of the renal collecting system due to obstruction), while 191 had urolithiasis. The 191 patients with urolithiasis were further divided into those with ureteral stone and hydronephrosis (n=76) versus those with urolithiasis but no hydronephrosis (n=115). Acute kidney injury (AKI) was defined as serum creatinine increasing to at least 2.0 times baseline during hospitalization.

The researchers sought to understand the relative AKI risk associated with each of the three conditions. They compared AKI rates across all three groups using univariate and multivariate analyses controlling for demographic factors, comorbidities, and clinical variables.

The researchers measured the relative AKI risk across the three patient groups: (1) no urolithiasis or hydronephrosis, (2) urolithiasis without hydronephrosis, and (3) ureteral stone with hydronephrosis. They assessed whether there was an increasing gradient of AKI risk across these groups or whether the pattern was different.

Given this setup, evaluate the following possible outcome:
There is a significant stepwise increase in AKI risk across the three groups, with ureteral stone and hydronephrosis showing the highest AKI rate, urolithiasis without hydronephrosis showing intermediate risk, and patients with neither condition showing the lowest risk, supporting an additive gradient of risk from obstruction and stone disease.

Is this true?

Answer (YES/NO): YES